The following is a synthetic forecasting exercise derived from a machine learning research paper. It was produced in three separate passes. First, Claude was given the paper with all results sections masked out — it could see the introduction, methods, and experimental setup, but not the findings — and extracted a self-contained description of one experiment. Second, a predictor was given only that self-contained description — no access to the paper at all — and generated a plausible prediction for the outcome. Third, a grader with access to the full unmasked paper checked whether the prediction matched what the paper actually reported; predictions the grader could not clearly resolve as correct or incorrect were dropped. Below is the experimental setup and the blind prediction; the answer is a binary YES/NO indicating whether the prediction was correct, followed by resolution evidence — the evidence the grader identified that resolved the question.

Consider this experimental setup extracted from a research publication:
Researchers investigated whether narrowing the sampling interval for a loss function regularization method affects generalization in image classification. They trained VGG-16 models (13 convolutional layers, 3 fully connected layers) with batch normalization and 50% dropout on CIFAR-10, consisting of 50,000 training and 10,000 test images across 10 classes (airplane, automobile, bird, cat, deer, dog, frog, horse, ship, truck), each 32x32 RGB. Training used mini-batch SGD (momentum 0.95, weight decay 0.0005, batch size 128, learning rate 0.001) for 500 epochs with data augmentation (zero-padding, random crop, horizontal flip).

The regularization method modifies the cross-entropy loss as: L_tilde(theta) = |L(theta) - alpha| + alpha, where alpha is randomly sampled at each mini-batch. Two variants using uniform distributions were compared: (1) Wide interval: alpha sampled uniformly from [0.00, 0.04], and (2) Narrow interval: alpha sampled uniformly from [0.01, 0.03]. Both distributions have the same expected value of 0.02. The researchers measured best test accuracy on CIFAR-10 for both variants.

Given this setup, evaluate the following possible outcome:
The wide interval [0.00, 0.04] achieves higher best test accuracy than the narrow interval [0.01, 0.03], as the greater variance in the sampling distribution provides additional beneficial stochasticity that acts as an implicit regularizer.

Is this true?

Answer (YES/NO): NO